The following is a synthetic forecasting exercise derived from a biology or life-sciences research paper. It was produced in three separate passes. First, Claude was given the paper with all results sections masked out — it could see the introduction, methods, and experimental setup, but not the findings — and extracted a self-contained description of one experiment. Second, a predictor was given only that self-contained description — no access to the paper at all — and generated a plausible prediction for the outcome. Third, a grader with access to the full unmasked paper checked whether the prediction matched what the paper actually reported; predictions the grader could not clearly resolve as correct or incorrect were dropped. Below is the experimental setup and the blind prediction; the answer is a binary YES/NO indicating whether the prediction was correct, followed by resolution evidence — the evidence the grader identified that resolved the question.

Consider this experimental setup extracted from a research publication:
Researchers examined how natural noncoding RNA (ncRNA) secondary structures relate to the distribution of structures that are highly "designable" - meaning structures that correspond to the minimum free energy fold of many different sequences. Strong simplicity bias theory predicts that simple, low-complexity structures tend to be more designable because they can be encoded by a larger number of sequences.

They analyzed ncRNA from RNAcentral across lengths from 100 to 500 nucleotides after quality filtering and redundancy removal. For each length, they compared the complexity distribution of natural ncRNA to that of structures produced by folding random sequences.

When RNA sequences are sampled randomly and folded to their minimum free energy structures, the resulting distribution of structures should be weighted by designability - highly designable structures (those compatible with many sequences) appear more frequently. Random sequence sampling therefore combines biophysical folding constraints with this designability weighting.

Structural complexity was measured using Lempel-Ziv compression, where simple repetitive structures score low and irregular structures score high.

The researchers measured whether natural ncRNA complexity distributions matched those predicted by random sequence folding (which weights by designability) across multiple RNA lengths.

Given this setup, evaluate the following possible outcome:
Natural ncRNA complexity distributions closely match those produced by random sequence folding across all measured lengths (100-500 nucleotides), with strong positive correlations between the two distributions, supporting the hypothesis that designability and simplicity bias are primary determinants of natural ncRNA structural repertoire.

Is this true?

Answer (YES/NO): YES